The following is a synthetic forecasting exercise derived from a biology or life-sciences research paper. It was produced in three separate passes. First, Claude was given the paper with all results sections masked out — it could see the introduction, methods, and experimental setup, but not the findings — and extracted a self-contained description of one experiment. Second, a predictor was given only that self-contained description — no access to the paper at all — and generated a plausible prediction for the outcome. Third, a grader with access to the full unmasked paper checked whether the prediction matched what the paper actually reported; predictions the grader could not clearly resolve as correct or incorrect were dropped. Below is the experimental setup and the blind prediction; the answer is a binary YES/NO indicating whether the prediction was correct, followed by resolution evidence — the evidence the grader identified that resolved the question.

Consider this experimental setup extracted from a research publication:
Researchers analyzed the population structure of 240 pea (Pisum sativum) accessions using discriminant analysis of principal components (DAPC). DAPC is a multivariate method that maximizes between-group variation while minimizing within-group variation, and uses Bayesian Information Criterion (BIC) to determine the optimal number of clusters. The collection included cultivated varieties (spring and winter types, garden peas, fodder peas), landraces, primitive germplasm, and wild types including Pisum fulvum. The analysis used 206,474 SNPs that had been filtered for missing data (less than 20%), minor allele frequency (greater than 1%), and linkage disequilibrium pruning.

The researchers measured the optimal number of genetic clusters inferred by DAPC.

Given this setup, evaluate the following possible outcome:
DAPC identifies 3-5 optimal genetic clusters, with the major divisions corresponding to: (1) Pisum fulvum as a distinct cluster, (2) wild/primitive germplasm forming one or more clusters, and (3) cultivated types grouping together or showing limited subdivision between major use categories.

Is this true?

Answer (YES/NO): NO